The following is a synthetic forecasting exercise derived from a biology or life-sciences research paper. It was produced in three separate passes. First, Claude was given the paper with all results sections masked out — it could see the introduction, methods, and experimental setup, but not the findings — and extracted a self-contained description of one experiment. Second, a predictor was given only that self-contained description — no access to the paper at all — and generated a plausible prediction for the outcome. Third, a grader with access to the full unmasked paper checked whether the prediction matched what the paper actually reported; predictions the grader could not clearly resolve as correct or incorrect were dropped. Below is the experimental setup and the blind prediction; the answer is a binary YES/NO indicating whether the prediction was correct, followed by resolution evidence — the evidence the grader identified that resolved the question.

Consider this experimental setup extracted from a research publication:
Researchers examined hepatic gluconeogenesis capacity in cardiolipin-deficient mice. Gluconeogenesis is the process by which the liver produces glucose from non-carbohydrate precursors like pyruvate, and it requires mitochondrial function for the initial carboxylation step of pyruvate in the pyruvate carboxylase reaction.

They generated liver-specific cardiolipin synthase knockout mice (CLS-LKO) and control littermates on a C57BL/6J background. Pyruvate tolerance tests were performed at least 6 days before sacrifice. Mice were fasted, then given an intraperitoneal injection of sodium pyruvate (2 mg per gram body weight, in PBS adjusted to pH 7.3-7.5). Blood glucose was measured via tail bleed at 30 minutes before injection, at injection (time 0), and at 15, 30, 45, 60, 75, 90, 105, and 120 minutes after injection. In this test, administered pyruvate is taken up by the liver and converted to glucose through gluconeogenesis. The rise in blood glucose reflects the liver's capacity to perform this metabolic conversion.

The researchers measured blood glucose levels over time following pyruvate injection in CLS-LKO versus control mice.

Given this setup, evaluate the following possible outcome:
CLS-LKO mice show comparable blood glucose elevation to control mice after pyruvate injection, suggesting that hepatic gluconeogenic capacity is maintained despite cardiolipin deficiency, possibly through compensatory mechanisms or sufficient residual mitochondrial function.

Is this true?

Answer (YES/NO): NO